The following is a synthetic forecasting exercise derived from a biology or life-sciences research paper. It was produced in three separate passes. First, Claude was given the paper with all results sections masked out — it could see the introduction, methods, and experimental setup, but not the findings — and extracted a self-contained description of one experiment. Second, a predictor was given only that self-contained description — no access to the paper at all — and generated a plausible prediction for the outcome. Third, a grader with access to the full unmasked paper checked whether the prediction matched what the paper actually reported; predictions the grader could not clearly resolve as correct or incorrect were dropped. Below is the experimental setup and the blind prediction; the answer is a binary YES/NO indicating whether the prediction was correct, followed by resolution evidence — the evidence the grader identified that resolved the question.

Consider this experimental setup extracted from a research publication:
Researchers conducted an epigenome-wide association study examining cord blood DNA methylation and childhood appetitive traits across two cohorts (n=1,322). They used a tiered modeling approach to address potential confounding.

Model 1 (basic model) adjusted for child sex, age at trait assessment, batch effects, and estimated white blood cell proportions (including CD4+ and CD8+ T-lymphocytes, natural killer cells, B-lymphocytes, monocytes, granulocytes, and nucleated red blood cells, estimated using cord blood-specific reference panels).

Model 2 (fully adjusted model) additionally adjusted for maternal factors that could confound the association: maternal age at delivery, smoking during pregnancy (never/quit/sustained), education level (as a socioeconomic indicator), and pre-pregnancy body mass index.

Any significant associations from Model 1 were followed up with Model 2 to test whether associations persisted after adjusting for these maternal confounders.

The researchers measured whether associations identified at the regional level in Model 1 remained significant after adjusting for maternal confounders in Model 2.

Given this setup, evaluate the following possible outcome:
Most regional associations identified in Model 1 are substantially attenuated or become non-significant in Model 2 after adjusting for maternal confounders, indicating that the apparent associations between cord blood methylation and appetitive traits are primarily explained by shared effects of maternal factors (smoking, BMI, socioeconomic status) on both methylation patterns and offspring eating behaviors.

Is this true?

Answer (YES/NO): NO